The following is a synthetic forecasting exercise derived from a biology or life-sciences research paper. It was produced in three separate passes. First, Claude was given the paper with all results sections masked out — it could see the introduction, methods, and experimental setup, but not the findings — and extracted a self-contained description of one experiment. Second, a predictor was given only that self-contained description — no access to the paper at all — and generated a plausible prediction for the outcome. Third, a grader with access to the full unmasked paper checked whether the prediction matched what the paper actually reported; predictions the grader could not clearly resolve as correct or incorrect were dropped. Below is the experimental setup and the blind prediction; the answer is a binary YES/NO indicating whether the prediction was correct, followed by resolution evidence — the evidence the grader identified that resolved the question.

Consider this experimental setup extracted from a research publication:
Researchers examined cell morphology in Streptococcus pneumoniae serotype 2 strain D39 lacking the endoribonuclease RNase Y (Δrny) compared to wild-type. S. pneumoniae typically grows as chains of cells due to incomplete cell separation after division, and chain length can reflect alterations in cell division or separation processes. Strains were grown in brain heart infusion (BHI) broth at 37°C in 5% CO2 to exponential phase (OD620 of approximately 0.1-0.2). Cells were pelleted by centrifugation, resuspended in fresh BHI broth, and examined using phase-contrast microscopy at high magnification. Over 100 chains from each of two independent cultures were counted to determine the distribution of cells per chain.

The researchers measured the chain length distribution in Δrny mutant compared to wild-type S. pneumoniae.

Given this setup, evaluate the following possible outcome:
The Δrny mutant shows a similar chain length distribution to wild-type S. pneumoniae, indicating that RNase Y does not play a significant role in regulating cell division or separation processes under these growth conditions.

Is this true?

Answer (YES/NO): NO